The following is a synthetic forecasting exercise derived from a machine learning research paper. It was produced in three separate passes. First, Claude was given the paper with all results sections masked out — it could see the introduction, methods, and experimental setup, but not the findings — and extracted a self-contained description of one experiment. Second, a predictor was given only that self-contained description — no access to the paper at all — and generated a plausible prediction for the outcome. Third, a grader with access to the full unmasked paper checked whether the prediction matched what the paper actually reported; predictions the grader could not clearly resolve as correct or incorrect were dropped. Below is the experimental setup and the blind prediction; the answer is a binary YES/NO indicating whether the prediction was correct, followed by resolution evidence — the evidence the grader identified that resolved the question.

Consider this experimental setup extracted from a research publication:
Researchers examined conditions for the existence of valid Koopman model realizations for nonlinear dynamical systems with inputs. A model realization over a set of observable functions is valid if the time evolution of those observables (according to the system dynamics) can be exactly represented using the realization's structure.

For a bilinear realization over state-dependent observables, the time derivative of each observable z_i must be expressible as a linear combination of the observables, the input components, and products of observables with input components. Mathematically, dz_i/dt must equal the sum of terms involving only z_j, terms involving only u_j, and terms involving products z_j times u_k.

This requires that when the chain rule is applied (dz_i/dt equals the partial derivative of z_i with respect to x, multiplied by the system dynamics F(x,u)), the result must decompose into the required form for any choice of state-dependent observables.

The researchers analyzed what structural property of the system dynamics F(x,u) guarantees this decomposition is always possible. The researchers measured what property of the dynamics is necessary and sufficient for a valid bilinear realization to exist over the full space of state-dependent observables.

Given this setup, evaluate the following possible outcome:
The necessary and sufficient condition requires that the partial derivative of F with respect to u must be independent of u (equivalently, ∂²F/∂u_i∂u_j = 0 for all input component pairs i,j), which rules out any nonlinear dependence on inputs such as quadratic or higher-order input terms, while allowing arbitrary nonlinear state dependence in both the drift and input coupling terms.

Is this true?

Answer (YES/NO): YES